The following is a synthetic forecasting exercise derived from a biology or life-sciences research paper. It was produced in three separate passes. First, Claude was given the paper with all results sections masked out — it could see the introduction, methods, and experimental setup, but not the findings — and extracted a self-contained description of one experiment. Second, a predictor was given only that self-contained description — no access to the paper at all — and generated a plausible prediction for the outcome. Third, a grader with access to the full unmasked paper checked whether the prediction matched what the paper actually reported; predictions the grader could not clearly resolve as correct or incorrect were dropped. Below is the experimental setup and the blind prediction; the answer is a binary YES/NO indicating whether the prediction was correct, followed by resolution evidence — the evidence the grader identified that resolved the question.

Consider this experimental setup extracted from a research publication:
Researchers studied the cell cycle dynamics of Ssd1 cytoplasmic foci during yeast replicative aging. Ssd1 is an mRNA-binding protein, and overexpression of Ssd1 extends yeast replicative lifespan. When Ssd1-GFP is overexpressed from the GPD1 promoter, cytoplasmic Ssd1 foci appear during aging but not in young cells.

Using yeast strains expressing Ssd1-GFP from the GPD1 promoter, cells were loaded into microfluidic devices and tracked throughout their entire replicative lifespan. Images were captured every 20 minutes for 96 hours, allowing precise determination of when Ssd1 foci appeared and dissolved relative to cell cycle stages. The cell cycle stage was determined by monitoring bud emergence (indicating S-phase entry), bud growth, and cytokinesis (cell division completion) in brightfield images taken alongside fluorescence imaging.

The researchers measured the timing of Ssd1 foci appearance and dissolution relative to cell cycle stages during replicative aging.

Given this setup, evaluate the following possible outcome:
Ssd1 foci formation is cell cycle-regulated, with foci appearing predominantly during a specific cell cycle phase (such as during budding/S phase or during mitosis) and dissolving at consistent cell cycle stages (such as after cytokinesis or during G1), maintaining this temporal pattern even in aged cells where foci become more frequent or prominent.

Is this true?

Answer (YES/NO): YES